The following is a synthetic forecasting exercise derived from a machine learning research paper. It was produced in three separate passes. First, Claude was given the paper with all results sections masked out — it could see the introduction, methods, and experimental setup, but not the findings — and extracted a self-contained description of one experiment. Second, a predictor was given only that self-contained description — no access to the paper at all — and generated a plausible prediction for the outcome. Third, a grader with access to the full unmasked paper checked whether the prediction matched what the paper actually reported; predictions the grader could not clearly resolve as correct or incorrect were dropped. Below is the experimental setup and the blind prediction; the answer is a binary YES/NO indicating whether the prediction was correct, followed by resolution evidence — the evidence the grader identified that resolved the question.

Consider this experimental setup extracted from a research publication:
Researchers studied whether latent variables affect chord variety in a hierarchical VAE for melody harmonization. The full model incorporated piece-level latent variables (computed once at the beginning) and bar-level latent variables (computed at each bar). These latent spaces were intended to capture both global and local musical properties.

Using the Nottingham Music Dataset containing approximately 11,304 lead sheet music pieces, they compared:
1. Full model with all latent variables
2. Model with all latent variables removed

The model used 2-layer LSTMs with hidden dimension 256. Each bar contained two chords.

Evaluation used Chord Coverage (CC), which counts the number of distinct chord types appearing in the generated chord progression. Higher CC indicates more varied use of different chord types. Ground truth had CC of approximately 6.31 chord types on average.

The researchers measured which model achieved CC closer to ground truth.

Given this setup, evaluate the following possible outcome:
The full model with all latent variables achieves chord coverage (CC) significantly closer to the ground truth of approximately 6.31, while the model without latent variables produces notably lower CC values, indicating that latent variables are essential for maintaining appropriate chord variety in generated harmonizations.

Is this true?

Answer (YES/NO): NO